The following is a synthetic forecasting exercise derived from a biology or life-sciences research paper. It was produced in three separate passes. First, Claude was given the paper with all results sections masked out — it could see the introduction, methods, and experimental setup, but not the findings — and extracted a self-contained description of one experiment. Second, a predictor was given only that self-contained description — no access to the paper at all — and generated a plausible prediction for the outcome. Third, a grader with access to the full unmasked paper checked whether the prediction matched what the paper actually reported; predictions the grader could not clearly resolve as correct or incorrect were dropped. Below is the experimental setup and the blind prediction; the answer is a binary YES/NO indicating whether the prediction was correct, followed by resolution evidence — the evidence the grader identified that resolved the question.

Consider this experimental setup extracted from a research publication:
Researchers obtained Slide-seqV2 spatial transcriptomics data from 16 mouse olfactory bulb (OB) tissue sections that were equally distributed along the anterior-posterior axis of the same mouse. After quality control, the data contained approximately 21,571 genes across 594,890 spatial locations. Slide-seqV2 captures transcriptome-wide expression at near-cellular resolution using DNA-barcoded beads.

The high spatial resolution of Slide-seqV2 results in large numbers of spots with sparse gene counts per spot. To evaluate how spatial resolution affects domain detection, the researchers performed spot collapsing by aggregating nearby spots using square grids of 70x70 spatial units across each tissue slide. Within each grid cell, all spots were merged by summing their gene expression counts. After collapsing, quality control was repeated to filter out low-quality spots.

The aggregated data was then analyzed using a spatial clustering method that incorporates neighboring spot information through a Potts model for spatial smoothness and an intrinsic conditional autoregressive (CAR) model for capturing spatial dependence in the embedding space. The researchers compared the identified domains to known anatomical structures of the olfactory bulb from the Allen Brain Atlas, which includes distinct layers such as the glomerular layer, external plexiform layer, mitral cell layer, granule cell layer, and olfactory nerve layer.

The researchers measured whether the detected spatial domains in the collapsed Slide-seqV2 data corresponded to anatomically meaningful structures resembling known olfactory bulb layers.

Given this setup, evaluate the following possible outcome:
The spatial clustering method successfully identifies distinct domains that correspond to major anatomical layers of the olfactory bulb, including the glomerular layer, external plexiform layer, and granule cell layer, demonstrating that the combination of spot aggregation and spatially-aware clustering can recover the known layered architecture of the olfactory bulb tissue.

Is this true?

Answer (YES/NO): YES